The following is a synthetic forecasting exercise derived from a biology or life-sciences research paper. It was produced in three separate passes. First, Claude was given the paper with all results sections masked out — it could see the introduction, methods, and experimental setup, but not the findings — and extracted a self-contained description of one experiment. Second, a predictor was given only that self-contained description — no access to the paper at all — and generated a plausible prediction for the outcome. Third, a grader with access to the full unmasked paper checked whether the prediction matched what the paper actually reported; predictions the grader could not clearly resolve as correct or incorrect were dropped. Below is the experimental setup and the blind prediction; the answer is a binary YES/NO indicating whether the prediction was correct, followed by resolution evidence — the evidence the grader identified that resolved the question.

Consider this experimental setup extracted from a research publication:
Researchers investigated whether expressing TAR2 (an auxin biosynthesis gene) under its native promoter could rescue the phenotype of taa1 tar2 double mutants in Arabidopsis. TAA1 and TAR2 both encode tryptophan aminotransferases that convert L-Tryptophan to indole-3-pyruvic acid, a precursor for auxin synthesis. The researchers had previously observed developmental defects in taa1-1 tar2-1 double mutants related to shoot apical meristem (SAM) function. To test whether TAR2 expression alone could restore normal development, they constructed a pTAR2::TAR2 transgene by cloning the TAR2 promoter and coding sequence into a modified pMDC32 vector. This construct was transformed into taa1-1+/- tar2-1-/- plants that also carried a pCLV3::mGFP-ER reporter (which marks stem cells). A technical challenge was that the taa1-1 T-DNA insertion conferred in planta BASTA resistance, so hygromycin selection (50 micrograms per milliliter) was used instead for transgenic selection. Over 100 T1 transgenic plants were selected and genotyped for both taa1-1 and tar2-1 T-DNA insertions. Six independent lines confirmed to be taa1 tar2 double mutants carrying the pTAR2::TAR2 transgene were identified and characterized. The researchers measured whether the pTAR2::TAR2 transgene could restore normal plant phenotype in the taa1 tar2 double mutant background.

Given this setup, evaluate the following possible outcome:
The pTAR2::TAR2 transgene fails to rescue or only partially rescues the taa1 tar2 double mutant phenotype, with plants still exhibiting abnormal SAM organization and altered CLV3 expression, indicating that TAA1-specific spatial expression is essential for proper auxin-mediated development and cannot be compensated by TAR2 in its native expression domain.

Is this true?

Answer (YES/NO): NO